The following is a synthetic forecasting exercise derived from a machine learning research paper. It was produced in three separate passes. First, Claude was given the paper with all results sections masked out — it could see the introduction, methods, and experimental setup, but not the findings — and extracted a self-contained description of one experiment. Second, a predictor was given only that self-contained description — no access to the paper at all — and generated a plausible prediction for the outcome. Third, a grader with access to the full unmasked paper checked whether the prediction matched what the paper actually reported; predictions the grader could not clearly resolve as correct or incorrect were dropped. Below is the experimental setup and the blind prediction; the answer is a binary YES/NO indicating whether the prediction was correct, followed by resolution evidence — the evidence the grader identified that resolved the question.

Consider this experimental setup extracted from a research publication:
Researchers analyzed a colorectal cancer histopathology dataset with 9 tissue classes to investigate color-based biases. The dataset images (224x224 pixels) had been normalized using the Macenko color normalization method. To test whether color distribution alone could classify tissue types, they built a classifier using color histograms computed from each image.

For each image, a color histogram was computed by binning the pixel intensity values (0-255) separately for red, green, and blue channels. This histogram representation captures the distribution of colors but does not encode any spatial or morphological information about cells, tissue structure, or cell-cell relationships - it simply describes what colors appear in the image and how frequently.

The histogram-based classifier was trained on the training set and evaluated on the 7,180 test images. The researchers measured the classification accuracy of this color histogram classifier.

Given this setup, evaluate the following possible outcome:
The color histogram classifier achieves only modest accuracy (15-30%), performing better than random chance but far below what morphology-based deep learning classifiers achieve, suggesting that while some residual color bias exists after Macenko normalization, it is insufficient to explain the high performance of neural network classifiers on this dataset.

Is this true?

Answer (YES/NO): NO